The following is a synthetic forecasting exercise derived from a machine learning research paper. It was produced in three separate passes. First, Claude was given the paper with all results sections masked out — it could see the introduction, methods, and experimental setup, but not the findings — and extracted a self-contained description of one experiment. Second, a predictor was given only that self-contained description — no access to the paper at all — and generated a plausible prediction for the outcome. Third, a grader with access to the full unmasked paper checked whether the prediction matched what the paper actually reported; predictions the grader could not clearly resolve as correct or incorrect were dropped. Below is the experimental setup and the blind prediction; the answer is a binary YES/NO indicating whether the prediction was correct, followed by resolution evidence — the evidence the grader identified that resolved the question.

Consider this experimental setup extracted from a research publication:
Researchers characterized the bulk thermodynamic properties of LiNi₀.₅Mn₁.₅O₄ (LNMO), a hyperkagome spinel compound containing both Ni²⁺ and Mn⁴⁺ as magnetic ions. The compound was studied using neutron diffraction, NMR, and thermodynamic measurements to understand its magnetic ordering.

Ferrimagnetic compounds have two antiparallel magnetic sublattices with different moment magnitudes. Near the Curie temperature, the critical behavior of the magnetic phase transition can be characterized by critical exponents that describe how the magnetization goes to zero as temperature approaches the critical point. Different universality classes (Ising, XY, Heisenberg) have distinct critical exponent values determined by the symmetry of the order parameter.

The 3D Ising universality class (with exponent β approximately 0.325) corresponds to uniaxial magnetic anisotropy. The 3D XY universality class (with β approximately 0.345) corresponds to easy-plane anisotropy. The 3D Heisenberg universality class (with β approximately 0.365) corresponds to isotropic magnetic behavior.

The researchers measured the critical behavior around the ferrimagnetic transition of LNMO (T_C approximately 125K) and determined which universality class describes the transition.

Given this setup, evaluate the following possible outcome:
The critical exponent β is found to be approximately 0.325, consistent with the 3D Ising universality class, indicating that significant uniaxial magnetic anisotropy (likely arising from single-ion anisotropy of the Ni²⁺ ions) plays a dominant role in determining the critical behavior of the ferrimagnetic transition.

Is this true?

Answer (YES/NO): NO